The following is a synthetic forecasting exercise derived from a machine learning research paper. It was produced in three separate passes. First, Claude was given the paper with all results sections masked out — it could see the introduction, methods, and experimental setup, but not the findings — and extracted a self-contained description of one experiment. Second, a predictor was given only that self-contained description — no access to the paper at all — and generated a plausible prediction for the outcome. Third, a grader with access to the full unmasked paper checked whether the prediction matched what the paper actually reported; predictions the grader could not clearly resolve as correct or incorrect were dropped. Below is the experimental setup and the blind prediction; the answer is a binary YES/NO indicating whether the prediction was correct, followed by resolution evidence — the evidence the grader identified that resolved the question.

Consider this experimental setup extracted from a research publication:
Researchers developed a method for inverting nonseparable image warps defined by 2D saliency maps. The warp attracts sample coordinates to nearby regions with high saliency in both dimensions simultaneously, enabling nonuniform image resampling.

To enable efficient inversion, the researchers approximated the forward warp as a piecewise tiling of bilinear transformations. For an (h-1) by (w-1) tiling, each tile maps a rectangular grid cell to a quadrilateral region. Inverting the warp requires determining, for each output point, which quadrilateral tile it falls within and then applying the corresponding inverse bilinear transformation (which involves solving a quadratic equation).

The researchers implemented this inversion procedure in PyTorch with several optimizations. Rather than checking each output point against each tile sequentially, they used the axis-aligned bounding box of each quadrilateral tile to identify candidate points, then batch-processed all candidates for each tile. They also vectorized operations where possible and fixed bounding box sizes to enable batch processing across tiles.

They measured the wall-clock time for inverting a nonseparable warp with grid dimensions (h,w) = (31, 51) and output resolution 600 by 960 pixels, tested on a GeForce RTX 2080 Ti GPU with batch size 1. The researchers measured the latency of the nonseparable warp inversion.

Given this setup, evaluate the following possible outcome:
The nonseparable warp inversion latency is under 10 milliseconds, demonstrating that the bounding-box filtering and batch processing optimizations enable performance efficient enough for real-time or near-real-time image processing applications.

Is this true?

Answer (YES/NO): NO